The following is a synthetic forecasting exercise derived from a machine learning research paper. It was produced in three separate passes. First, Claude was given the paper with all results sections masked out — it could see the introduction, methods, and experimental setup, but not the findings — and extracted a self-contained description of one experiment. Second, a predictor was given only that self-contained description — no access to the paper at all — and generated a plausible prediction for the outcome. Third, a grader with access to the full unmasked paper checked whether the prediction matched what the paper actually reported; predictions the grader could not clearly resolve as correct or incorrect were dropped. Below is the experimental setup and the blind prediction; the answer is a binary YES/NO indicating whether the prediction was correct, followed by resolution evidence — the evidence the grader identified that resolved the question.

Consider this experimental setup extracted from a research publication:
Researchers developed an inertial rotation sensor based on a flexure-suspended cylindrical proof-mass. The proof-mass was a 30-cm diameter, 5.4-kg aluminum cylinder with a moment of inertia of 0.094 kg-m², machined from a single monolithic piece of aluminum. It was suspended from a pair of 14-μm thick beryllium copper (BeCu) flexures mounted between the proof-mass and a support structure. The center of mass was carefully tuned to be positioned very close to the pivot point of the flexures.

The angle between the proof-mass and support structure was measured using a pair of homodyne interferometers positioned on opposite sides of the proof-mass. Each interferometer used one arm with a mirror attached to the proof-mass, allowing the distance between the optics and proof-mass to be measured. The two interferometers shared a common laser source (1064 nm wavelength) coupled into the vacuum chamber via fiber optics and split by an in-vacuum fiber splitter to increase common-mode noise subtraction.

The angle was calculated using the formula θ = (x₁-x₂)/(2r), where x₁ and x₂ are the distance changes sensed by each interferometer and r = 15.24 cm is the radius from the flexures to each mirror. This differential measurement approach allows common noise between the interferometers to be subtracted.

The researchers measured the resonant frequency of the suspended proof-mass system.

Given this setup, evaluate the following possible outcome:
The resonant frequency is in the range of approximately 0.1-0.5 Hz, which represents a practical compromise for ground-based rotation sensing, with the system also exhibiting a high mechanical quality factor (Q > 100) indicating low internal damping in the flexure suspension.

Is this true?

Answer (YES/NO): NO